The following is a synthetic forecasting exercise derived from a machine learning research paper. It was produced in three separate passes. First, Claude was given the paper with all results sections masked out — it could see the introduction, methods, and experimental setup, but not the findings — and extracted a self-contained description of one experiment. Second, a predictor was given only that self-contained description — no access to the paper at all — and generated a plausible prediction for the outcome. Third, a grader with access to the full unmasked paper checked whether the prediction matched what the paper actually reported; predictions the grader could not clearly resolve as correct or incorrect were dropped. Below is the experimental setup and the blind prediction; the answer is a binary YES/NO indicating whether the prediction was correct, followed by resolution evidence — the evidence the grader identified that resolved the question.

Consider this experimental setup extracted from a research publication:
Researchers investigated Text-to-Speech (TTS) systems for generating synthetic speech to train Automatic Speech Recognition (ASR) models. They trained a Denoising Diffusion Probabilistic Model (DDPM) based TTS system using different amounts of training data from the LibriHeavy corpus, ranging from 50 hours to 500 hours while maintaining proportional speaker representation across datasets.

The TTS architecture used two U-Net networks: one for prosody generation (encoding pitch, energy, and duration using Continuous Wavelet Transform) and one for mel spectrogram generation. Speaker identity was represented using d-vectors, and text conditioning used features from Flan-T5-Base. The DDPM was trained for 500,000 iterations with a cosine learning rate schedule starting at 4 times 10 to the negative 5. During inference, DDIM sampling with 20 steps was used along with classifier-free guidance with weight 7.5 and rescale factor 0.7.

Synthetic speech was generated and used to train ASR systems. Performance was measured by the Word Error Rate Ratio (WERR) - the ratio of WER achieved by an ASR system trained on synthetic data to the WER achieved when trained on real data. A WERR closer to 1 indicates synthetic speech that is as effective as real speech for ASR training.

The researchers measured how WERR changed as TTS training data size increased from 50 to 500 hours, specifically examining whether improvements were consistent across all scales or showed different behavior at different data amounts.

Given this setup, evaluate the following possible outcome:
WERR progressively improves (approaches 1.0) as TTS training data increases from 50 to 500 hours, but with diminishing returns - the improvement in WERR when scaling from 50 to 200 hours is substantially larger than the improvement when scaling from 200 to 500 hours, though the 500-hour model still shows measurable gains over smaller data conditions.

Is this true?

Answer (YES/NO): NO